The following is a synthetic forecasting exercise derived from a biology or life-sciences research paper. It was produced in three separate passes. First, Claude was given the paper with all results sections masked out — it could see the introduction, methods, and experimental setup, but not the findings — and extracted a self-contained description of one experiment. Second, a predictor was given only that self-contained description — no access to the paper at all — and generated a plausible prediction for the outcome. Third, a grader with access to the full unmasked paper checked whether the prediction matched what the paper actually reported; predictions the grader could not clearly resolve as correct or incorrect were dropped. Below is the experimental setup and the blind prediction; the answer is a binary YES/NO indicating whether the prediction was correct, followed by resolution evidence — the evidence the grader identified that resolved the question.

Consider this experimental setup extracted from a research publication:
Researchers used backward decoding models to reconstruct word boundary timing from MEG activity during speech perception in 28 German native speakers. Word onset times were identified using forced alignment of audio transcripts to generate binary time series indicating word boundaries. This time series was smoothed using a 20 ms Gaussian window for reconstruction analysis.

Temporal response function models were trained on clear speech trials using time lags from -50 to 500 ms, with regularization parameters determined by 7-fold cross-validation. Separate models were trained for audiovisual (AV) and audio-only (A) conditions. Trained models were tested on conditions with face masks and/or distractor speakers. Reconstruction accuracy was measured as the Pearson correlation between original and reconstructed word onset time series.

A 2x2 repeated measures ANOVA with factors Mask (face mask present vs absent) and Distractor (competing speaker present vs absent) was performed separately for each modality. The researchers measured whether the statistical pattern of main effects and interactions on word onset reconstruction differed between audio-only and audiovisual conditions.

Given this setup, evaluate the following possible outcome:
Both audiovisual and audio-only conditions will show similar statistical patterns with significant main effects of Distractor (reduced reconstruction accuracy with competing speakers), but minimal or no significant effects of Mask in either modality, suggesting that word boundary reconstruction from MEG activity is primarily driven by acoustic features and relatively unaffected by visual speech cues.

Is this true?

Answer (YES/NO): NO